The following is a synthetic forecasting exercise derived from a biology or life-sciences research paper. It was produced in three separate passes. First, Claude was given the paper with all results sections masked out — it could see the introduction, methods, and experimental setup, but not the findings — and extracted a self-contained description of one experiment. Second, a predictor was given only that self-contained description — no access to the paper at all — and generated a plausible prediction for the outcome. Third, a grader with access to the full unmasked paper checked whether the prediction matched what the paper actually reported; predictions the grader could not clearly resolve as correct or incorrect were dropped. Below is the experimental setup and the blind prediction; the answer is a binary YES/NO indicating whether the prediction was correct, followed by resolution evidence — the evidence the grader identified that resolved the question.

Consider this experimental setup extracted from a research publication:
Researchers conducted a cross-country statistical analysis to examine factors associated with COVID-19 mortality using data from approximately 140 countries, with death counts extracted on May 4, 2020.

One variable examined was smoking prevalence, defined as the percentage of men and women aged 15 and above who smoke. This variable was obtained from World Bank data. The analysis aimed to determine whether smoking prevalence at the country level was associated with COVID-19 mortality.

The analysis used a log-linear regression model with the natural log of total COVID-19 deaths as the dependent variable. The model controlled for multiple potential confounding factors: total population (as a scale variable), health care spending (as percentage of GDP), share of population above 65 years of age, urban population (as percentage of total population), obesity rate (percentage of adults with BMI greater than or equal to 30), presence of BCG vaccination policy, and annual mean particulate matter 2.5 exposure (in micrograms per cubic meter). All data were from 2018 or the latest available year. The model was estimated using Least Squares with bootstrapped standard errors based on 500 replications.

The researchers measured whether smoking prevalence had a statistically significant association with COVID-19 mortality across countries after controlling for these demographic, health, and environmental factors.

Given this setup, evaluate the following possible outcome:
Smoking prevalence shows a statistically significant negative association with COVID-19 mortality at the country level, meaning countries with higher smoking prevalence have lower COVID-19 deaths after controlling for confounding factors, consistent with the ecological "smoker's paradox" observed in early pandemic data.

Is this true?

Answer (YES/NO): NO